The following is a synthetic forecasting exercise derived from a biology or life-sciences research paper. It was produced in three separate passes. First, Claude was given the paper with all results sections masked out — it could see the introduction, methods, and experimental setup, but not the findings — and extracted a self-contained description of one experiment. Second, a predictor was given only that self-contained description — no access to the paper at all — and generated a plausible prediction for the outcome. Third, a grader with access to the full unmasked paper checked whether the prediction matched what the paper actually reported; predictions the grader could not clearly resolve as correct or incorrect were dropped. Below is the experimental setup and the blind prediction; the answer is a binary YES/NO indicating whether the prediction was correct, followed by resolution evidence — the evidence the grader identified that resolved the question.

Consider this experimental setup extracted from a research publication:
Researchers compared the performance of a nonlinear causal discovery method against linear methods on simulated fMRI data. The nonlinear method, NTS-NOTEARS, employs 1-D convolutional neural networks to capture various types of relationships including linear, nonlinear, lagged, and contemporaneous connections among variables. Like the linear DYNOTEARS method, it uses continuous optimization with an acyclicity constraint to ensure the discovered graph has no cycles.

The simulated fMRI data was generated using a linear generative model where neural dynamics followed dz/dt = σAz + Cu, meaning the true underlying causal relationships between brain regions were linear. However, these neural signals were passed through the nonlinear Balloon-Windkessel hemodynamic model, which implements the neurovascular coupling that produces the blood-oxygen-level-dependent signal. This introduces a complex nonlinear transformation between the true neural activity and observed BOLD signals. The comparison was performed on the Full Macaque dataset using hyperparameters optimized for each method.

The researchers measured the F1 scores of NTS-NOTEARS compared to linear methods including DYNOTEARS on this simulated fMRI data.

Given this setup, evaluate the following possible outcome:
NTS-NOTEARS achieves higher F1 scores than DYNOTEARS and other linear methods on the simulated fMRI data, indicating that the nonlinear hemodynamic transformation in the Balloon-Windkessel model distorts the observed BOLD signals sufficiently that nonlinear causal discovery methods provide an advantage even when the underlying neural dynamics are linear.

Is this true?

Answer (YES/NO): NO